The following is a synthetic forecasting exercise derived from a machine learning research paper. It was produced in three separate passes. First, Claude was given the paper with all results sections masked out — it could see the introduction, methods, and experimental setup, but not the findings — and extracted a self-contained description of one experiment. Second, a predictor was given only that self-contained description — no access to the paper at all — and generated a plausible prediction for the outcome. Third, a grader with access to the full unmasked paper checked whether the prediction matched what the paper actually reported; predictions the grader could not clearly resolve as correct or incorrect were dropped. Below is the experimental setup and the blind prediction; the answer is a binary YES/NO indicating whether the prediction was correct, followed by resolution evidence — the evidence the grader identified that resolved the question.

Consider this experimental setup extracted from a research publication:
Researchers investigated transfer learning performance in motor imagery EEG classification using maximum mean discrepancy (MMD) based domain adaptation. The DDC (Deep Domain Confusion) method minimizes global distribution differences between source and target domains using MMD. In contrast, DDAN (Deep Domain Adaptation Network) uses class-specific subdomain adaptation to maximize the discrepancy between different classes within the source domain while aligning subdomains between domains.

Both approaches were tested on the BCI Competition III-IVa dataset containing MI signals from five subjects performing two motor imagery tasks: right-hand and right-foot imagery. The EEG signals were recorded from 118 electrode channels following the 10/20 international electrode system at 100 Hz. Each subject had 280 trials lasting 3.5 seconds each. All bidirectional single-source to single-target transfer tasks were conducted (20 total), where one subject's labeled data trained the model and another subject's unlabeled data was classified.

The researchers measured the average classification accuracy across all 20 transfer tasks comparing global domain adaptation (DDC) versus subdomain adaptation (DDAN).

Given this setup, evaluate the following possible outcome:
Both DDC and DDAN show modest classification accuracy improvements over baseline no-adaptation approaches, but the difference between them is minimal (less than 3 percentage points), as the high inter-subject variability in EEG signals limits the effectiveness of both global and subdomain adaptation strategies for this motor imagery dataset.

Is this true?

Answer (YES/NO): NO